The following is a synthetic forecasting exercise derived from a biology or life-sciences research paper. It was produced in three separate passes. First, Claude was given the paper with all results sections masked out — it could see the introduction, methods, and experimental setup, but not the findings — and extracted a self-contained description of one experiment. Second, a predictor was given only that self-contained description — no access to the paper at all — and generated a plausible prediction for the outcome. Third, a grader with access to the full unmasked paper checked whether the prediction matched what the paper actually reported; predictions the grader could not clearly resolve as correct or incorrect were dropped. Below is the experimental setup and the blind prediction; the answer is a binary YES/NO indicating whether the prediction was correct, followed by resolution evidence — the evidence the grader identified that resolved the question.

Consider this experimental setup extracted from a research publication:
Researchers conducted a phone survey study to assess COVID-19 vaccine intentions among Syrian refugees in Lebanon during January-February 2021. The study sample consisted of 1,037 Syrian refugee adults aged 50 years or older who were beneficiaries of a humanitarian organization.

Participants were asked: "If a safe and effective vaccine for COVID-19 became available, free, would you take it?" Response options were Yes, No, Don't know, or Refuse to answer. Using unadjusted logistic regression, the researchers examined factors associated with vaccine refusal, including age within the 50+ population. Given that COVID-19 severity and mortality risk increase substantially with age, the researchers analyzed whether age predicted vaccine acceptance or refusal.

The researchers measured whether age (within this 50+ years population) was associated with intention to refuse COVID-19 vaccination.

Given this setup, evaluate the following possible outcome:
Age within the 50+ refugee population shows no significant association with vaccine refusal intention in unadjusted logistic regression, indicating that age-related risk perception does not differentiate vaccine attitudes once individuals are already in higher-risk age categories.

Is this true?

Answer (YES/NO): YES